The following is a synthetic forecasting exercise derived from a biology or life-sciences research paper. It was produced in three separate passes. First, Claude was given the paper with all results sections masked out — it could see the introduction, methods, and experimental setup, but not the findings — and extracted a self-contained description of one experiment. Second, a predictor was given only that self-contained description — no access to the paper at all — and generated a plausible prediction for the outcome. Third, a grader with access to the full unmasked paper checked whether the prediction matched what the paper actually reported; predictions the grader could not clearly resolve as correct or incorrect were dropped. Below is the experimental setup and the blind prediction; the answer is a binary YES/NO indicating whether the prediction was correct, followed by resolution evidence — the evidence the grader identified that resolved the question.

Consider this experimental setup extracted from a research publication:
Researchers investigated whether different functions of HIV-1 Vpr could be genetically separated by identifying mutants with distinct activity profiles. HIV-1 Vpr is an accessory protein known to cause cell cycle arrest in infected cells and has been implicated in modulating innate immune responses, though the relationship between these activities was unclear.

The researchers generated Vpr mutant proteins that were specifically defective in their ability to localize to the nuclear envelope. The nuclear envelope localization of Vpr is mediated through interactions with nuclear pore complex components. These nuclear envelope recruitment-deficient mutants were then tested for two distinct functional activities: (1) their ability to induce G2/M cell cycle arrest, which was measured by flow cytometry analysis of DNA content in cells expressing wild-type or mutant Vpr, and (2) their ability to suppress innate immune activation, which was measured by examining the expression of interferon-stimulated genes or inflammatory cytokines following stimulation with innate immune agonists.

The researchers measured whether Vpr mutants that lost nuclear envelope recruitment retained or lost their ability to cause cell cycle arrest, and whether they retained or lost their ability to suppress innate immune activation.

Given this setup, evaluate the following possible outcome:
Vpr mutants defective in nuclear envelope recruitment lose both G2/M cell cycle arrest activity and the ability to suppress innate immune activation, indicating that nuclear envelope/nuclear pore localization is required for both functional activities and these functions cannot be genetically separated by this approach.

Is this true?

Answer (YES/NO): NO